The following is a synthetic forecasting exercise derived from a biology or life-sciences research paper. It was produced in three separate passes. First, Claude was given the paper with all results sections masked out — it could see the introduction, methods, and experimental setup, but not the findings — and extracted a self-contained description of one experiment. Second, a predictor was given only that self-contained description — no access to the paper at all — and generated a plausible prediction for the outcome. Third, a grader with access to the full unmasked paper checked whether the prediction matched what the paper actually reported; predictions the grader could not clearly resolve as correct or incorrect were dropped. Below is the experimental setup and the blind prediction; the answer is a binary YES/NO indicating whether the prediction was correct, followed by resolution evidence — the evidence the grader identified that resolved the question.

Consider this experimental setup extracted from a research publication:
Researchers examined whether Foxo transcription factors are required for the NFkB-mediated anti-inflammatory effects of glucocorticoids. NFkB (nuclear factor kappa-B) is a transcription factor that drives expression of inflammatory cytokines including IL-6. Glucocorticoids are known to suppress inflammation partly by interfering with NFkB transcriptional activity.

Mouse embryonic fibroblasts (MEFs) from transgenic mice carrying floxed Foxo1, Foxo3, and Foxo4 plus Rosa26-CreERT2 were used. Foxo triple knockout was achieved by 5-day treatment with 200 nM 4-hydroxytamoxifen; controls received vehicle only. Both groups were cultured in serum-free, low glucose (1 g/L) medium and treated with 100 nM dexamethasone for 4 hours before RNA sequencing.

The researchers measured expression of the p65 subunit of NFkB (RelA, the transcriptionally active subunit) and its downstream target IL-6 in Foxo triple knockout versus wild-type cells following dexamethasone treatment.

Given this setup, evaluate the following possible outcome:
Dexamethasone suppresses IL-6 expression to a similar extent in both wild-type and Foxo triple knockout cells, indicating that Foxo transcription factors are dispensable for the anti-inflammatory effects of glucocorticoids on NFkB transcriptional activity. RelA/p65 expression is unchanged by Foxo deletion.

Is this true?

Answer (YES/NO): YES